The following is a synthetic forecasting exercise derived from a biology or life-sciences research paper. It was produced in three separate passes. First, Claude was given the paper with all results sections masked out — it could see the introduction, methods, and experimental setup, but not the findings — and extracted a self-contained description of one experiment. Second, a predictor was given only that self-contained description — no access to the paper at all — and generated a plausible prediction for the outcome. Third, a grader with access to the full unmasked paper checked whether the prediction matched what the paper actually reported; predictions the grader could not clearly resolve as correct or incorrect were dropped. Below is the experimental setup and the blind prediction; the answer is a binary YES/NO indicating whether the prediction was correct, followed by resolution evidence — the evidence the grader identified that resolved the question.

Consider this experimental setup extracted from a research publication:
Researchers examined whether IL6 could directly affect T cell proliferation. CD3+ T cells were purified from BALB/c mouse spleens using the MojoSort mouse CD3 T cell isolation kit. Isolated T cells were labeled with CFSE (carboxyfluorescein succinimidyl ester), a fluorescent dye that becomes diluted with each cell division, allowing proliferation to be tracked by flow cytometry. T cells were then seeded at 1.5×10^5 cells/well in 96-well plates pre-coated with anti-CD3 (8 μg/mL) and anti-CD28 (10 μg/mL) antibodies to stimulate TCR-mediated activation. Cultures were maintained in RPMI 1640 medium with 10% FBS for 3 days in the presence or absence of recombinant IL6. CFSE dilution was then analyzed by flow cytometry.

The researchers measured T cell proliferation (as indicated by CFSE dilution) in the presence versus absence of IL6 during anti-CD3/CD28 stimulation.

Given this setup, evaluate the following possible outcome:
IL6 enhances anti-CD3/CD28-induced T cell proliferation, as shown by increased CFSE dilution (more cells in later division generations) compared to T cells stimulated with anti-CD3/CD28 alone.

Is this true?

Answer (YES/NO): NO